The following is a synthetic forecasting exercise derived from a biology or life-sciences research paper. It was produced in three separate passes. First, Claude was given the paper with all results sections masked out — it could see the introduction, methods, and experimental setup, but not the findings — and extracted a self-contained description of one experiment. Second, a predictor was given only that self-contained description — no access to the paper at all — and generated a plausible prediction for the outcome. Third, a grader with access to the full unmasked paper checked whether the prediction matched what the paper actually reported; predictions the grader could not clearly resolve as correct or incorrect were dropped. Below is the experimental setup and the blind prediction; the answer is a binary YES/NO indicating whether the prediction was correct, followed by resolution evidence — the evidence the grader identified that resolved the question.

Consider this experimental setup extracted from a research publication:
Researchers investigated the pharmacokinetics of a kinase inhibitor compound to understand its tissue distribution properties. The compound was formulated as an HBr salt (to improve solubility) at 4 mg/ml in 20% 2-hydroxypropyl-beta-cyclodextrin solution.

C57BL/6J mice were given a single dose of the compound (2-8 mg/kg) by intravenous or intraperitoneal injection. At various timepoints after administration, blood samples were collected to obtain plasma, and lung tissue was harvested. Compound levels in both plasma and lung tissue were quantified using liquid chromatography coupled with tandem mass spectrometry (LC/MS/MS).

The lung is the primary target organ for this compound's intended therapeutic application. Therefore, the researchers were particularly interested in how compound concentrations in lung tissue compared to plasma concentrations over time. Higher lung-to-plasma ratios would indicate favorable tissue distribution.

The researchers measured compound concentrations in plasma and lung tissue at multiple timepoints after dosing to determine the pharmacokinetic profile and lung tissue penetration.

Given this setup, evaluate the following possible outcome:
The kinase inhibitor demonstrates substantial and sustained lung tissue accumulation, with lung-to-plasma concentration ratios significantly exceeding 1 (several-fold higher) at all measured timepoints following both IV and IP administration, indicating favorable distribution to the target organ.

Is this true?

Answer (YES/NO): YES